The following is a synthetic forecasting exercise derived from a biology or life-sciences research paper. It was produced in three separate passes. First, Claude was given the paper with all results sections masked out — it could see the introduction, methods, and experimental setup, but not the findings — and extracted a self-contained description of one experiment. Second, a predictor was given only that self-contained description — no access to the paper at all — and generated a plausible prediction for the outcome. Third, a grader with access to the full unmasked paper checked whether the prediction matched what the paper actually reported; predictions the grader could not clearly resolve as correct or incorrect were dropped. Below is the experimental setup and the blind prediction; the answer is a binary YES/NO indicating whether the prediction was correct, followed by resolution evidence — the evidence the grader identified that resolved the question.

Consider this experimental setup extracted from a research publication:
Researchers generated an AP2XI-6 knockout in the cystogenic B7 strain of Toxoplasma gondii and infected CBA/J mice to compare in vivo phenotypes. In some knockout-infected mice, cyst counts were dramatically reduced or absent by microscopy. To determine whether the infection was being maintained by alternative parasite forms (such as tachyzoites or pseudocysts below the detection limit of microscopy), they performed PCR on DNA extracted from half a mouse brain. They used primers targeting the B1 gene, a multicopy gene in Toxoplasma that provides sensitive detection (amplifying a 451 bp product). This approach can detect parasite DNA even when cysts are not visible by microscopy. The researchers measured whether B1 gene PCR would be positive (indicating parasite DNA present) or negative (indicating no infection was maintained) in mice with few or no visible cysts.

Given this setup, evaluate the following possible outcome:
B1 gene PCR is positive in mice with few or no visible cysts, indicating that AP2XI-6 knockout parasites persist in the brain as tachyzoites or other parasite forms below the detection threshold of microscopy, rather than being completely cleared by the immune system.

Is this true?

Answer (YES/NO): NO